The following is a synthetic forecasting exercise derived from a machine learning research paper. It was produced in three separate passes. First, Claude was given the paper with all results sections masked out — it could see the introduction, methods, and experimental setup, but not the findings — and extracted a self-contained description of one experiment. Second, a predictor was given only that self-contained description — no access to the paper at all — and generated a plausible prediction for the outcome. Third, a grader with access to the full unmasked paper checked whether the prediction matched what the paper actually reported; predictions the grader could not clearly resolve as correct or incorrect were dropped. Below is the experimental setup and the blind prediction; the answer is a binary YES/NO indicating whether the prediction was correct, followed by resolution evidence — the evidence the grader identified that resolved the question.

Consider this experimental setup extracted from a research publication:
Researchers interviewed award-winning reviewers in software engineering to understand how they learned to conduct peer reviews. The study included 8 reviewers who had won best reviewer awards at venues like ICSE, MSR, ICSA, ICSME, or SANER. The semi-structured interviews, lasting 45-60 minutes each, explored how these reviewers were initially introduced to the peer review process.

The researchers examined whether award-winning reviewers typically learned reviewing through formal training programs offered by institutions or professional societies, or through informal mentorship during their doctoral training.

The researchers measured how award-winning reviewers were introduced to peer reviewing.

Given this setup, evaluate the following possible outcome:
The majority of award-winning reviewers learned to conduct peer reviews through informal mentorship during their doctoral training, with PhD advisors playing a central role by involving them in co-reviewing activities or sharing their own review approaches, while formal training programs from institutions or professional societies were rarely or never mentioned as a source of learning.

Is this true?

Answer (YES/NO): YES